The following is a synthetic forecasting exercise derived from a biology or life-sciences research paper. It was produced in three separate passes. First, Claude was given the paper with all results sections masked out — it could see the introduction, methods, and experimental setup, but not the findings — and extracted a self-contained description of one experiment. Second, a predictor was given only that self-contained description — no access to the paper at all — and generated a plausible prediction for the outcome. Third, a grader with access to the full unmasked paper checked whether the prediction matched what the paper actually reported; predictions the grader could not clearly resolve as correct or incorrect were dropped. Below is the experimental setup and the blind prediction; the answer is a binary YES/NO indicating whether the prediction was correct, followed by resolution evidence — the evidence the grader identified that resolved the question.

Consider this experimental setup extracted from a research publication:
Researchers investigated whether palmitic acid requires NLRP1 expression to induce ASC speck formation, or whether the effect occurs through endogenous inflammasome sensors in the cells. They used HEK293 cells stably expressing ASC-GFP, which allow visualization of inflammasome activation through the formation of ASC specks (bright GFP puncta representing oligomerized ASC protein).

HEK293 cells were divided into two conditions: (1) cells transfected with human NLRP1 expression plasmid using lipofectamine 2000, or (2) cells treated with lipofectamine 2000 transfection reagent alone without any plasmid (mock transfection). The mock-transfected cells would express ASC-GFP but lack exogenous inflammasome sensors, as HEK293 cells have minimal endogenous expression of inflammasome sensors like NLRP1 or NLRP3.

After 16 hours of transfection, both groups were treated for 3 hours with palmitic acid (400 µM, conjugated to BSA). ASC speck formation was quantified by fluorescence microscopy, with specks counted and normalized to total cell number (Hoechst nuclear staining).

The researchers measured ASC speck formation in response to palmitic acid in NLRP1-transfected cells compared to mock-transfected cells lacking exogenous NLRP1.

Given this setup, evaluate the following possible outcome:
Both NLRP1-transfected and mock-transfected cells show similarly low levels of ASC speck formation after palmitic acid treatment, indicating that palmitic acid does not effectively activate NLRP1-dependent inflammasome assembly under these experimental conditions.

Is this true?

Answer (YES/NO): NO